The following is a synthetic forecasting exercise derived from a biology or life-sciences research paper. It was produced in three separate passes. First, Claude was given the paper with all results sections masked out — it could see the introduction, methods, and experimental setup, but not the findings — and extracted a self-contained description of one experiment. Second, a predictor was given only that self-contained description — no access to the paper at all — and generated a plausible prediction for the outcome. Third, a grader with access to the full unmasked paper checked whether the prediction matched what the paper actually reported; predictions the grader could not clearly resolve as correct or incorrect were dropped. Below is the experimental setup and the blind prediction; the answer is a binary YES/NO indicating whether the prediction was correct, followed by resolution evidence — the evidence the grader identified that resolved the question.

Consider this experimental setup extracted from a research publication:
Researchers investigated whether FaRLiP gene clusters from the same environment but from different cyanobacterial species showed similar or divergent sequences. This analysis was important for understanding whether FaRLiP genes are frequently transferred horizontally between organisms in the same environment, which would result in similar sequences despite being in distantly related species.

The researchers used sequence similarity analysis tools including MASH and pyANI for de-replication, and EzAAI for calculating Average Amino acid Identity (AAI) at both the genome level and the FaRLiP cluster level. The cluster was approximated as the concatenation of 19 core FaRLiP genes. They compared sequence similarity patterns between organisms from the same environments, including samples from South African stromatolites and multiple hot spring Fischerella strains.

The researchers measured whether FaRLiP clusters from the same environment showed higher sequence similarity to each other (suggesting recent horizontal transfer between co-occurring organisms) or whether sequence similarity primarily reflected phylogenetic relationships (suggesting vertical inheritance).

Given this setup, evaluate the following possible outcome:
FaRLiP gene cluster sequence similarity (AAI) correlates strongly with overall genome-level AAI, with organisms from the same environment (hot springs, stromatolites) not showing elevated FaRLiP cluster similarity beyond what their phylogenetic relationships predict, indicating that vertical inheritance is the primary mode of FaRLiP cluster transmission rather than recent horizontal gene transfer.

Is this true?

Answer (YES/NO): YES